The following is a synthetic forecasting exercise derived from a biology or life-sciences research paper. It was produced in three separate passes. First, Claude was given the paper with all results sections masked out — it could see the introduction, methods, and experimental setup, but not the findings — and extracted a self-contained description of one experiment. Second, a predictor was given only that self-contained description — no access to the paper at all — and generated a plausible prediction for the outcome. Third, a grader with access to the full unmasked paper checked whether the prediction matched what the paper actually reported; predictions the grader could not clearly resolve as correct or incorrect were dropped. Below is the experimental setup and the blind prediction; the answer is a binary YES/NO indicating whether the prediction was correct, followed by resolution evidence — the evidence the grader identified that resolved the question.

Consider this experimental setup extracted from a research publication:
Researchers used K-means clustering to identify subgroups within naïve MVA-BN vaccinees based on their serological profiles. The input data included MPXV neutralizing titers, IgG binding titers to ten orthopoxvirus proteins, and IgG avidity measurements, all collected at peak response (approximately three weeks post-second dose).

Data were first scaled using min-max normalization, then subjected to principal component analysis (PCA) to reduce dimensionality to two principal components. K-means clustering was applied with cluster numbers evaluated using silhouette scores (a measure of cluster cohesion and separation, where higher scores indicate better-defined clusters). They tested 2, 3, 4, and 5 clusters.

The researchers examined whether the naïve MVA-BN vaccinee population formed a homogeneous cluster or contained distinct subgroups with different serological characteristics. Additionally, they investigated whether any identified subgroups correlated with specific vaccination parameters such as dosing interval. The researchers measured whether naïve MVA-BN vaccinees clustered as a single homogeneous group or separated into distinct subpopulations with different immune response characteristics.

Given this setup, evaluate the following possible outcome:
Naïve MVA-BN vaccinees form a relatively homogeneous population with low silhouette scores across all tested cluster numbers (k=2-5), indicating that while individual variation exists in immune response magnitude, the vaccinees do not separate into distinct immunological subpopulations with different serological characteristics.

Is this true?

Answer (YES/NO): NO